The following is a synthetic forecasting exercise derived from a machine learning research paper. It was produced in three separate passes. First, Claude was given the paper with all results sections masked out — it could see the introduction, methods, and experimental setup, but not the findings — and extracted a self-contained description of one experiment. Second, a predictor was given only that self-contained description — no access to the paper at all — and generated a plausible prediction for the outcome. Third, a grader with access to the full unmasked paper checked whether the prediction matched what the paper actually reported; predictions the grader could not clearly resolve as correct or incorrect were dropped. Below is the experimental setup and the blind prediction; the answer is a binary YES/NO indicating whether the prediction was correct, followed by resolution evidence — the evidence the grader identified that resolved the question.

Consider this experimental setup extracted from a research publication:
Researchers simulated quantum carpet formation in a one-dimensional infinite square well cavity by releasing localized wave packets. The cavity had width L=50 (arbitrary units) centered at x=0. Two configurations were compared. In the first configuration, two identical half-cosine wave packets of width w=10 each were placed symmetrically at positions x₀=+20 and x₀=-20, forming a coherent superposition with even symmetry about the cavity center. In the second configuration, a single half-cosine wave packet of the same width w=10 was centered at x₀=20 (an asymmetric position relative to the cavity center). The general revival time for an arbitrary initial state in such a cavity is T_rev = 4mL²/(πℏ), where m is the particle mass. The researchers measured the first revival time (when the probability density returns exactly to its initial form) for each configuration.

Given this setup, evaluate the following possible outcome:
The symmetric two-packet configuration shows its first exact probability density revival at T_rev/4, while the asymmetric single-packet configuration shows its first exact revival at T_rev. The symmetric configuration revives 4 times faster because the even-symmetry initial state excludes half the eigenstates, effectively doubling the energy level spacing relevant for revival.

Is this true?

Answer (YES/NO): NO